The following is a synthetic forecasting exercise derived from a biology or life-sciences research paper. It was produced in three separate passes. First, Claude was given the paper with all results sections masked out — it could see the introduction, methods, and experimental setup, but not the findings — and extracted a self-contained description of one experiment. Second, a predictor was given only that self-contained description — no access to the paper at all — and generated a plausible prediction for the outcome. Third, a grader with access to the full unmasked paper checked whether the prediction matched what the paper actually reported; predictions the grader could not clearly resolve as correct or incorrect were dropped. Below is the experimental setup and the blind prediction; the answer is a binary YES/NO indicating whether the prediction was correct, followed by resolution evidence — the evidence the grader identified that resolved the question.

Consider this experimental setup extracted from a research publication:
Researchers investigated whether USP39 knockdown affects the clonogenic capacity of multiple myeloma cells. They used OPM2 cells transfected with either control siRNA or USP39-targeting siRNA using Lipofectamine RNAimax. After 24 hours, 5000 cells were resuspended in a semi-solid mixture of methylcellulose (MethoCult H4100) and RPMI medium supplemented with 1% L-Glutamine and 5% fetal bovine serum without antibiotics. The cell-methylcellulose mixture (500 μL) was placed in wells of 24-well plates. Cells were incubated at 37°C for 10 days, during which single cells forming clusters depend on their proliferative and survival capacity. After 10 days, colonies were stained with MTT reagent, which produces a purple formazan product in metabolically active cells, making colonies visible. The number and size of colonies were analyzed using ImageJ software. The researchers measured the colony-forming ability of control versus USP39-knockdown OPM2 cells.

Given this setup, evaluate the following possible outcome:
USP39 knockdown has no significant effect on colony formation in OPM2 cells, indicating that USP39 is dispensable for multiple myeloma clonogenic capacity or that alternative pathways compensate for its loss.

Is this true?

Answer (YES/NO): NO